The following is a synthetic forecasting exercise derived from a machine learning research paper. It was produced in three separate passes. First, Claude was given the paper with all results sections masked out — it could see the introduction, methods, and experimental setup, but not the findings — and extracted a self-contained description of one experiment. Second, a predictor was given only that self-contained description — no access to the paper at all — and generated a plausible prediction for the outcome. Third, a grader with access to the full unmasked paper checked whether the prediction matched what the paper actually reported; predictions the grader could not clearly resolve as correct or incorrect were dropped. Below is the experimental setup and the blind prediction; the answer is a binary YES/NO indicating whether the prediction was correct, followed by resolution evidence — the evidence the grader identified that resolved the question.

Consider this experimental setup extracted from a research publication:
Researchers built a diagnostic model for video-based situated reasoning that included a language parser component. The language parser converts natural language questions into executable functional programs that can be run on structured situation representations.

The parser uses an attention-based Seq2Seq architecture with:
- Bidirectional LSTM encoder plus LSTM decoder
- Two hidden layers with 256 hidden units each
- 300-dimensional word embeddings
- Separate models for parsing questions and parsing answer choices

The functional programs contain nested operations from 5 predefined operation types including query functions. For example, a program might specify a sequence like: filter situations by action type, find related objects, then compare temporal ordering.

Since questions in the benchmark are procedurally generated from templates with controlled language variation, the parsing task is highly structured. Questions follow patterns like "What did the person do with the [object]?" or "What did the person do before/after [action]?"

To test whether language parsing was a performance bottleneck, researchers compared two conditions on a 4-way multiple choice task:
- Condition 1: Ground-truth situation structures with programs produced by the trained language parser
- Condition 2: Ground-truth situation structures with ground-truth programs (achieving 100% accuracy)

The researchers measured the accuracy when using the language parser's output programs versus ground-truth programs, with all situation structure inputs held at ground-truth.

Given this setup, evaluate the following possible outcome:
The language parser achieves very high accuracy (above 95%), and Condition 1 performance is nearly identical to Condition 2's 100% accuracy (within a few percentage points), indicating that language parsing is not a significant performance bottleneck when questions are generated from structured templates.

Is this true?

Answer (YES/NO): YES